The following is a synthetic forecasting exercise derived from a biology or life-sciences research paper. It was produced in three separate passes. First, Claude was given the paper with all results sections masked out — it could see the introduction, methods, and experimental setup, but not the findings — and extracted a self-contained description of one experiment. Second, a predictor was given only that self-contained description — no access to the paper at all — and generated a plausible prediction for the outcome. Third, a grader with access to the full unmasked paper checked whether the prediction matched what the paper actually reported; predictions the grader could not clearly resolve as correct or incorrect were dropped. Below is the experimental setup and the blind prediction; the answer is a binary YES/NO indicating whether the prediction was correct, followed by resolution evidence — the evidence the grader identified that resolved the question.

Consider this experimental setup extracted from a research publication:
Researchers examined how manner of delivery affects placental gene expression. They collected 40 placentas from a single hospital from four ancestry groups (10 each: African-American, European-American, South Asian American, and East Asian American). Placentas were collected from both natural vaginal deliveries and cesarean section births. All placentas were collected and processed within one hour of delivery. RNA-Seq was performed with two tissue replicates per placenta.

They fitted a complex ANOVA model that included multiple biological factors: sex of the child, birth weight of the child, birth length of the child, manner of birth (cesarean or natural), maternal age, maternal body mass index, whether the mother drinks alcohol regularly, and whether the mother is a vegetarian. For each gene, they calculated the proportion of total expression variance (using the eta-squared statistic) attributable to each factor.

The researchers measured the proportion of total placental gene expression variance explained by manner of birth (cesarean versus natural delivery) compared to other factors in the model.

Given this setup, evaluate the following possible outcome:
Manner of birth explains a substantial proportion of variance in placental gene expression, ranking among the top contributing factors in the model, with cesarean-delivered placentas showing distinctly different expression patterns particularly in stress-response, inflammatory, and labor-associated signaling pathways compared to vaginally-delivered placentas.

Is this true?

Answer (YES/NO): NO